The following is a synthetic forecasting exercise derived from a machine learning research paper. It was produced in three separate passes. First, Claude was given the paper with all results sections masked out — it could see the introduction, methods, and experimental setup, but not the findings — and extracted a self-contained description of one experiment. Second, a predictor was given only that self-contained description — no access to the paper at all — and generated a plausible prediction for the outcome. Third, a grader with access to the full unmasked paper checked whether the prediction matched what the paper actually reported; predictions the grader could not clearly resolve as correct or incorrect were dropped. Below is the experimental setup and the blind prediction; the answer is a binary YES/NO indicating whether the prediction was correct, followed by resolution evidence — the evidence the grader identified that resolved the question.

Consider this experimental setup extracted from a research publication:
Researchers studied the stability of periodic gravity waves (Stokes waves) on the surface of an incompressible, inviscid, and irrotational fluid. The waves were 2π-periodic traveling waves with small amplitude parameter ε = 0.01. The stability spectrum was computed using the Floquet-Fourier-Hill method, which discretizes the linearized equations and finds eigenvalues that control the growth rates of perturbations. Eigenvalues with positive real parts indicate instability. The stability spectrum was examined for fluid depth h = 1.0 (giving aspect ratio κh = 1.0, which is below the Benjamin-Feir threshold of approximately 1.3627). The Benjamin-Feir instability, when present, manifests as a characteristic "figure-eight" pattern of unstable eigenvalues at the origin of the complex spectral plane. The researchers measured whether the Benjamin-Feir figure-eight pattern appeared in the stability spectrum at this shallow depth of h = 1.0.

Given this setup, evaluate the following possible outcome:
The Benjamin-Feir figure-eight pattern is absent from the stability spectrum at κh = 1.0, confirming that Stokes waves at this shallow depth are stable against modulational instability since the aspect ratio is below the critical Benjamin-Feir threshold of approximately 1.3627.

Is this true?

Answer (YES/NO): YES